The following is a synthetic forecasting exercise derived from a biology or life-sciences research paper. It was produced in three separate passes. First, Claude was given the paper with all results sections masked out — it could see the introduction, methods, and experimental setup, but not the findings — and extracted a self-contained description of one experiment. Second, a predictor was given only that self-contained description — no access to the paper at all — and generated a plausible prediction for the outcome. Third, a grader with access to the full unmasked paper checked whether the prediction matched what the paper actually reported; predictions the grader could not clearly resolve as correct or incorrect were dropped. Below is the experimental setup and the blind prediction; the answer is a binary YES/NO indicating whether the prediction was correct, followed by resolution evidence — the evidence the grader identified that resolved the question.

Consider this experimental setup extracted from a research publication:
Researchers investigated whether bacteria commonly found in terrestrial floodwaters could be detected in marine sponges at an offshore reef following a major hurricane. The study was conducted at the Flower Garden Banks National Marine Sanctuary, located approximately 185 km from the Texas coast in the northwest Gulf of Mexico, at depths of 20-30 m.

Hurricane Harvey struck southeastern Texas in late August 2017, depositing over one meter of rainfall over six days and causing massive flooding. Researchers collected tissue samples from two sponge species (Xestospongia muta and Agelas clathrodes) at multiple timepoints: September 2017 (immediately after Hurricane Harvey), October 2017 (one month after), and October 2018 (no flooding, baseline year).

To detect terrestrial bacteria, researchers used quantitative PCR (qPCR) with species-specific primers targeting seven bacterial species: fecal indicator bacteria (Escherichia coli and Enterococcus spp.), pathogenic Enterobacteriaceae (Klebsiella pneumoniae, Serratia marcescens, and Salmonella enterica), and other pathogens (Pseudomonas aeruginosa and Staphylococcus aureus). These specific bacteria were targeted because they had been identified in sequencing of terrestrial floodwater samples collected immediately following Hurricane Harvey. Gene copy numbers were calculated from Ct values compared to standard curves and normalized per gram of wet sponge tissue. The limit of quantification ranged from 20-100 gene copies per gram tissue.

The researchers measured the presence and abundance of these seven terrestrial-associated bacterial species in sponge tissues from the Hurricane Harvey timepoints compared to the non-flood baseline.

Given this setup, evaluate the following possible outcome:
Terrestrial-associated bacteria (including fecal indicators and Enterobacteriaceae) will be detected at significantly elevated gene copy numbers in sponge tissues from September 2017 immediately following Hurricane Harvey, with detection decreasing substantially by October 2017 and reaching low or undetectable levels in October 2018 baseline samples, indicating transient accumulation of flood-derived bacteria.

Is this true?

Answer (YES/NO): NO